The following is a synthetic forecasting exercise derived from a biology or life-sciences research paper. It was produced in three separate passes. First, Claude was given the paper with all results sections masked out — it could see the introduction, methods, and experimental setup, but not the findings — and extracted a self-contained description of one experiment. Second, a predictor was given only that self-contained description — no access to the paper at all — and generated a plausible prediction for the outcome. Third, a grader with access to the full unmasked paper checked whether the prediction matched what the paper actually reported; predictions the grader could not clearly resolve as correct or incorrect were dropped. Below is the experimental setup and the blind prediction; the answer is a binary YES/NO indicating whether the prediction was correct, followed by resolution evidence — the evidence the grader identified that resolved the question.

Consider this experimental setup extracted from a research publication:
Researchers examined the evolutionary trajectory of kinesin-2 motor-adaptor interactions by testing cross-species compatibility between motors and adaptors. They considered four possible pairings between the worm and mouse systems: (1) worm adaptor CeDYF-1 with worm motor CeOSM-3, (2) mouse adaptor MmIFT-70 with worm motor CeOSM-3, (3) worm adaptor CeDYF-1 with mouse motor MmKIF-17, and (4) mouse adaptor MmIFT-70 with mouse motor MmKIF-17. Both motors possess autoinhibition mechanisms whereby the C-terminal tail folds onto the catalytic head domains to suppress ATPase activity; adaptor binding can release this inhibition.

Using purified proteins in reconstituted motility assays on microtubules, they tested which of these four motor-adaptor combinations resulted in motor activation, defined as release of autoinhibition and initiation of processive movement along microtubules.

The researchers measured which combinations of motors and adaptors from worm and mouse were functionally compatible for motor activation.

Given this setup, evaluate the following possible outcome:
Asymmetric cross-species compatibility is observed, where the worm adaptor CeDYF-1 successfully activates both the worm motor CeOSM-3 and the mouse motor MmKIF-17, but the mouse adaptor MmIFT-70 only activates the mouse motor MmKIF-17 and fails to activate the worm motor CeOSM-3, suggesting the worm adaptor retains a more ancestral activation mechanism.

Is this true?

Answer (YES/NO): NO